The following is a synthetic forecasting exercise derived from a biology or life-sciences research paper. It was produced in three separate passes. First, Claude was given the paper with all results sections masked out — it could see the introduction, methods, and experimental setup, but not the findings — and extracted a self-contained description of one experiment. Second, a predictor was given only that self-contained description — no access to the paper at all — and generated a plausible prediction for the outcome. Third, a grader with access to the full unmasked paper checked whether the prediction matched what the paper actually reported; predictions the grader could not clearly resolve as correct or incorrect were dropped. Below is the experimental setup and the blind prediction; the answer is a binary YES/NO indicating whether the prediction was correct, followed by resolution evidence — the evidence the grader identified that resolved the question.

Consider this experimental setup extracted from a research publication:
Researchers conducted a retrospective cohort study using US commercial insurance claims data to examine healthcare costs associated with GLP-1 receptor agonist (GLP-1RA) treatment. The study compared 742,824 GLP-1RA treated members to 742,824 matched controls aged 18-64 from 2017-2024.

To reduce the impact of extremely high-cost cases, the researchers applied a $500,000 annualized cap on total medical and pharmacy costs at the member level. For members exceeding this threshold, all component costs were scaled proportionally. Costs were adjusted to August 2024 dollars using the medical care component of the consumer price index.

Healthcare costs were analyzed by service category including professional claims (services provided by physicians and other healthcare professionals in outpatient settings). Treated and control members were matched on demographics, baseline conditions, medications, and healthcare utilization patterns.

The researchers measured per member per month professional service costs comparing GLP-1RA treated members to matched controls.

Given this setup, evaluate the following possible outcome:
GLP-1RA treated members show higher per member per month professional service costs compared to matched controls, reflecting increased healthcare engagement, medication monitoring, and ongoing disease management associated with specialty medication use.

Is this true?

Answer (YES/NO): YES